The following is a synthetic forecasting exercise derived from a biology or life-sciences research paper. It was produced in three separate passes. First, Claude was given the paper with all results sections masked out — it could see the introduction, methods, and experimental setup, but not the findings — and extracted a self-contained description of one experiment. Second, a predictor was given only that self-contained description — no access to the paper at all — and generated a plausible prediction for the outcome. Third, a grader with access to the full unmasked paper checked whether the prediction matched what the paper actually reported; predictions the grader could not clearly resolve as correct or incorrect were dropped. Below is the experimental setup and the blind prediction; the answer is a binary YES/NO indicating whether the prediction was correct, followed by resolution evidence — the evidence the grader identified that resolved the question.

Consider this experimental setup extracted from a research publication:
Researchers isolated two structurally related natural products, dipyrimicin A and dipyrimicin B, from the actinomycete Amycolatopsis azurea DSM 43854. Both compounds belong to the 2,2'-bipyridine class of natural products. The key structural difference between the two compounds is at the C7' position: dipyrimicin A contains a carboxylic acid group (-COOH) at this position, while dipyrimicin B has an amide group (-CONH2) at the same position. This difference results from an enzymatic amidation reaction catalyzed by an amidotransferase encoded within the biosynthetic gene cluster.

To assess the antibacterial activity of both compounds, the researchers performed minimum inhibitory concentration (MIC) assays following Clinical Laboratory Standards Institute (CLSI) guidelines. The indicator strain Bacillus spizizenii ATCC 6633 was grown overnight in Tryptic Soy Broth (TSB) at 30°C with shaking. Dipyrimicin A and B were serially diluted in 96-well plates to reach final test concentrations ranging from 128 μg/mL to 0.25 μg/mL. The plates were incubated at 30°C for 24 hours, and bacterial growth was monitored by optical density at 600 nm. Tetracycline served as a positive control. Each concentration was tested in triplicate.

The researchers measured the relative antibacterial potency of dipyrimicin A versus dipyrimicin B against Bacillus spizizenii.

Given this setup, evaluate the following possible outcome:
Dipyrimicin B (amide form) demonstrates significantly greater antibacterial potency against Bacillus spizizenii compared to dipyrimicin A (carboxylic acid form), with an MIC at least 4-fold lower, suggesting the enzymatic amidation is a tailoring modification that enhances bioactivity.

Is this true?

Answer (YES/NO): NO